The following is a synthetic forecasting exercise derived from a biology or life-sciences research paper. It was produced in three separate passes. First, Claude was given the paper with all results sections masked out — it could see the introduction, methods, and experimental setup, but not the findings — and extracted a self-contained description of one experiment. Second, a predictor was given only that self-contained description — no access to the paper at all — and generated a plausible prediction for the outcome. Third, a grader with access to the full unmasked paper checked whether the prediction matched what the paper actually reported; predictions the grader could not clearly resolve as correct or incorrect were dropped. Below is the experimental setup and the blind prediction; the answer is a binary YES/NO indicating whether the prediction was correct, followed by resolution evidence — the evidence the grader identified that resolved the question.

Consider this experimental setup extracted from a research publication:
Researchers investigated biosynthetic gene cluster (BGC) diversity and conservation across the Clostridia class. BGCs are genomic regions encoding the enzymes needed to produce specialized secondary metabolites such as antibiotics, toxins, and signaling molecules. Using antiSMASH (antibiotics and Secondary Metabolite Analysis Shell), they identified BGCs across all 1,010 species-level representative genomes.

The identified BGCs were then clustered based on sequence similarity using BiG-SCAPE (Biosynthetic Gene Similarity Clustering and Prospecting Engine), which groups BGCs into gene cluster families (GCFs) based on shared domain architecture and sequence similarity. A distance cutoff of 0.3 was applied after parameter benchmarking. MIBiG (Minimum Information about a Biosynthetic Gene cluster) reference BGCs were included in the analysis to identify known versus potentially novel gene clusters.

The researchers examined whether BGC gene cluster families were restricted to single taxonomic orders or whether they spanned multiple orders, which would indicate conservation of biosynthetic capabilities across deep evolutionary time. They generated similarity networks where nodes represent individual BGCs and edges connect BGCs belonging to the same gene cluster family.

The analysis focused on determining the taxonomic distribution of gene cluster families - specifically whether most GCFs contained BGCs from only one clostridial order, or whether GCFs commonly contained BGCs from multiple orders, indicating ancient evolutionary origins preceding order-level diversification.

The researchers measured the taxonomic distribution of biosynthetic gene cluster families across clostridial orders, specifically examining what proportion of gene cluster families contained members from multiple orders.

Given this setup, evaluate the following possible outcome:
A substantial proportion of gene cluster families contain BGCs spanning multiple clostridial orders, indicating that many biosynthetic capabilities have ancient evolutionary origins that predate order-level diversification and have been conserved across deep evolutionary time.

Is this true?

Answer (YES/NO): YES